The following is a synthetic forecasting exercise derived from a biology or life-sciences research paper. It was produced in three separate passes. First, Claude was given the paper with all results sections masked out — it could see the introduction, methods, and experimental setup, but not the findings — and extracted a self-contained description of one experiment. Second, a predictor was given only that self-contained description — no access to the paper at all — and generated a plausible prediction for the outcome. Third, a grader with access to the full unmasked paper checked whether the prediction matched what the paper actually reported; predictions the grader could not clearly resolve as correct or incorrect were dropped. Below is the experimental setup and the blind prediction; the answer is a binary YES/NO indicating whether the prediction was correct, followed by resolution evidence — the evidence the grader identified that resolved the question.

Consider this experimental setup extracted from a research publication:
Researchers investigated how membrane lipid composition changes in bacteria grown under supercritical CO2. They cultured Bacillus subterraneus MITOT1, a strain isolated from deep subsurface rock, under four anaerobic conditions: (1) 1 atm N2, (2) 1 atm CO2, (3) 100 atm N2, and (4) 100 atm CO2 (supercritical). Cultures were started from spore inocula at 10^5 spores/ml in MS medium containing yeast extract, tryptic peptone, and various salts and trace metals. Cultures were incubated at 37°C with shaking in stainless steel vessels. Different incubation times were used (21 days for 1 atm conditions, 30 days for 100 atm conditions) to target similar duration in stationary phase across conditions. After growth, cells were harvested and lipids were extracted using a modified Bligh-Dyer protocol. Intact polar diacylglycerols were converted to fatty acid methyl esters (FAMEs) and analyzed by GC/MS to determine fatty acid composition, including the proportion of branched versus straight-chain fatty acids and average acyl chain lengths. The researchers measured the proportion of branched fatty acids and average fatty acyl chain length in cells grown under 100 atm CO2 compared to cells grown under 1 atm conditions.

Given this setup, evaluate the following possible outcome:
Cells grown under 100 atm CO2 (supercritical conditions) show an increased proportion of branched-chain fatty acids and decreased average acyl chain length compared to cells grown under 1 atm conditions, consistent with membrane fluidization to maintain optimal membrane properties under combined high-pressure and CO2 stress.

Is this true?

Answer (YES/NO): NO